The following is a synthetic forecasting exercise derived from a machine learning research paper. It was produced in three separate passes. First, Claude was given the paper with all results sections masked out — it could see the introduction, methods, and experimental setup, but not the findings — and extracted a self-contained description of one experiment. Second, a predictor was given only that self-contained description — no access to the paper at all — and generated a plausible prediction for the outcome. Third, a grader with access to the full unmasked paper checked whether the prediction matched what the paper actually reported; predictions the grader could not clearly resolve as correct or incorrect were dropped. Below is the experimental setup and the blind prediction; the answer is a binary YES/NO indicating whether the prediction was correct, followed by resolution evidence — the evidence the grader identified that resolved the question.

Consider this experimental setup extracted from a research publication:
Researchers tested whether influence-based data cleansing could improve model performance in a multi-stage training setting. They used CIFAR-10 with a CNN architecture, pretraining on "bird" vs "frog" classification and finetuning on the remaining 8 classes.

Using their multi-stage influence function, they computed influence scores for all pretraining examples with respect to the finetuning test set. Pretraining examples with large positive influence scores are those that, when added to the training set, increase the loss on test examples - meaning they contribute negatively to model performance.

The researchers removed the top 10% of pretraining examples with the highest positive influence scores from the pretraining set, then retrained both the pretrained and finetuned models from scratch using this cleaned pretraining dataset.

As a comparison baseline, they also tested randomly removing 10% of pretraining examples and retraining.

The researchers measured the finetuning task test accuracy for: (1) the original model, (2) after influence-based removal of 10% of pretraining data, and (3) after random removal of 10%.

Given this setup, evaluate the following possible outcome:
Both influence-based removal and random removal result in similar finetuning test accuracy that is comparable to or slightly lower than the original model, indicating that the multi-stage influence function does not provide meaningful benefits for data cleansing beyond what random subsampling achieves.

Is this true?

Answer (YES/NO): NO